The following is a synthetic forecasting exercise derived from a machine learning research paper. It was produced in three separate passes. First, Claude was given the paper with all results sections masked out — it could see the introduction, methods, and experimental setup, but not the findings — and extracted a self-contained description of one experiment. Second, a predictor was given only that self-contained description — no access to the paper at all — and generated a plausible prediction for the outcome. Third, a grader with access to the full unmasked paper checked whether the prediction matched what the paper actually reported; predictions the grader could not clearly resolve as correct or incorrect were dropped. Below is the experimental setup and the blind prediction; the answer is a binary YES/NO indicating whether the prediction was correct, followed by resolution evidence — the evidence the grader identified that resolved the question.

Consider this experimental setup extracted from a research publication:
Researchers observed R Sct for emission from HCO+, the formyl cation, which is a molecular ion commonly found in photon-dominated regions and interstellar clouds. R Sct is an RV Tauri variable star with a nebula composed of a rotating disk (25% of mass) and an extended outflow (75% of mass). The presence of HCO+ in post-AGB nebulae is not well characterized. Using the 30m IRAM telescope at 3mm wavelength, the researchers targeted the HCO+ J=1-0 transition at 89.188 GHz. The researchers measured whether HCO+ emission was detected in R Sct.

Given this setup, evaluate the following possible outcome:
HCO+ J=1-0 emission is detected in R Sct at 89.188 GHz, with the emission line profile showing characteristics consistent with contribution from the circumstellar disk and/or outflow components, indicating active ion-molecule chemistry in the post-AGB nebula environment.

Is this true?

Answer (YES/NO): YES